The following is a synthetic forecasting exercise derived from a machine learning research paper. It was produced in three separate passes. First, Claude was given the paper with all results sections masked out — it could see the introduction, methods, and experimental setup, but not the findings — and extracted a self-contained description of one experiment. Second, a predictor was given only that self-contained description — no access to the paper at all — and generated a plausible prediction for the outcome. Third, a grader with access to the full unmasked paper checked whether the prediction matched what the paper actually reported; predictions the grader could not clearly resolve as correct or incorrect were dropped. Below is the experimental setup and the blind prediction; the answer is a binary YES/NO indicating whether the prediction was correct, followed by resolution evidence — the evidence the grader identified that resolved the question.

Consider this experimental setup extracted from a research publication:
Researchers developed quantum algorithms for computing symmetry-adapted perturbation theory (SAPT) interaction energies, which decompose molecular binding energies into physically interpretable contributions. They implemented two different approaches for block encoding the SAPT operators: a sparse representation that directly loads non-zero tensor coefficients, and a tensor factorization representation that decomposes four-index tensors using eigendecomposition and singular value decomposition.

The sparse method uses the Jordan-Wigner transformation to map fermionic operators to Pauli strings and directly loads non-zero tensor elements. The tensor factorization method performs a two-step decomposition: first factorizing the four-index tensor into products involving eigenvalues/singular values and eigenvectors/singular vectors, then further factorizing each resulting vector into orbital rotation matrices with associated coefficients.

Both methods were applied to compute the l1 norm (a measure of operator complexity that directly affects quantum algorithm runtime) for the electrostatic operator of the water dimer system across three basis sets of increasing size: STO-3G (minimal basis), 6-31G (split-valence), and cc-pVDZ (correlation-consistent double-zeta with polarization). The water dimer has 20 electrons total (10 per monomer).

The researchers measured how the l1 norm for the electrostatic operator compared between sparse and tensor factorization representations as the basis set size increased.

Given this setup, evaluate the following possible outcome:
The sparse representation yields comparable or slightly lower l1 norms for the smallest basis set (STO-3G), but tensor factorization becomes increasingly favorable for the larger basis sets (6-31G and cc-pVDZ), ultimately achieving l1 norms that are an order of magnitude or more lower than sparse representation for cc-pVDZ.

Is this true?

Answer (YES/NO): YES